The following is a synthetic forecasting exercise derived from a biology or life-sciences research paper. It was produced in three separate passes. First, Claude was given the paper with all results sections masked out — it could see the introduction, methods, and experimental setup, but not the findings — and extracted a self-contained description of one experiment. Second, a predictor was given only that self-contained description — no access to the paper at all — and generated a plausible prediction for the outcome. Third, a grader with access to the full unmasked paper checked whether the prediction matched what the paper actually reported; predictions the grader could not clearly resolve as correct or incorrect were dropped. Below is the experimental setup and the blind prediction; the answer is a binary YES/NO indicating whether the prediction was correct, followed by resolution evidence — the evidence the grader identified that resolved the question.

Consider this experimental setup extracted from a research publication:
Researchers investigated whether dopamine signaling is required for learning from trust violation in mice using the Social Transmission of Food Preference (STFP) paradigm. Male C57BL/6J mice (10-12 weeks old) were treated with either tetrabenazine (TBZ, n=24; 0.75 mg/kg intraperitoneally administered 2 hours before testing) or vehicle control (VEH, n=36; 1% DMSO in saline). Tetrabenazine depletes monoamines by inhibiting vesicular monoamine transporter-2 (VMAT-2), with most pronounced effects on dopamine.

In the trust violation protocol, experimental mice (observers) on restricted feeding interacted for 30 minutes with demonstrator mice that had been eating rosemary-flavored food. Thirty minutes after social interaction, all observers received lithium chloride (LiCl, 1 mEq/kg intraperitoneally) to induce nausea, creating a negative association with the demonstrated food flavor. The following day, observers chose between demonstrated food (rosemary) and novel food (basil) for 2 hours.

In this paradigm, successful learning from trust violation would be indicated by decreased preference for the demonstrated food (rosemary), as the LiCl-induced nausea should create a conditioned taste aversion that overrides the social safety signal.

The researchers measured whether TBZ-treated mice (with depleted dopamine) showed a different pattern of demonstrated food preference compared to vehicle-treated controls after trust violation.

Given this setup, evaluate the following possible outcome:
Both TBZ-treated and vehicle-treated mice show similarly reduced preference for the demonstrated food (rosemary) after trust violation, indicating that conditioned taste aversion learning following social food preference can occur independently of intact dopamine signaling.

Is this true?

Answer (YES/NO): NO